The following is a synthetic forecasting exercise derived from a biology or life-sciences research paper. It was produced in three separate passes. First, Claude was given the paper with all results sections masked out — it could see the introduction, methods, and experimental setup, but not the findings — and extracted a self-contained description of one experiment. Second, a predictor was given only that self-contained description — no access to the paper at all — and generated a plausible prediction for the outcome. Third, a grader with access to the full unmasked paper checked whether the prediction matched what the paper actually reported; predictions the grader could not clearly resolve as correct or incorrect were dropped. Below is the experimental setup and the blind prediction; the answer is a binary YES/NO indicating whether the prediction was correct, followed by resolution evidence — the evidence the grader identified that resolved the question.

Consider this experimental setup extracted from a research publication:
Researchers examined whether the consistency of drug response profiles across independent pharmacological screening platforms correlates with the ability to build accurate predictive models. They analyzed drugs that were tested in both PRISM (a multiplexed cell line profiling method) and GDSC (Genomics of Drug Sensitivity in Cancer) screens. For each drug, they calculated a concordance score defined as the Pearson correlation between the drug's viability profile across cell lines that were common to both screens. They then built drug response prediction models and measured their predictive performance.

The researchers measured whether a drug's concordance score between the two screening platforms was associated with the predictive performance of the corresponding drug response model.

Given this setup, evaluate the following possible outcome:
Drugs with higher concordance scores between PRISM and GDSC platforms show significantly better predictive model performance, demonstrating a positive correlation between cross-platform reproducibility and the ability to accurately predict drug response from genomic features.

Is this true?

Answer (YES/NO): NO